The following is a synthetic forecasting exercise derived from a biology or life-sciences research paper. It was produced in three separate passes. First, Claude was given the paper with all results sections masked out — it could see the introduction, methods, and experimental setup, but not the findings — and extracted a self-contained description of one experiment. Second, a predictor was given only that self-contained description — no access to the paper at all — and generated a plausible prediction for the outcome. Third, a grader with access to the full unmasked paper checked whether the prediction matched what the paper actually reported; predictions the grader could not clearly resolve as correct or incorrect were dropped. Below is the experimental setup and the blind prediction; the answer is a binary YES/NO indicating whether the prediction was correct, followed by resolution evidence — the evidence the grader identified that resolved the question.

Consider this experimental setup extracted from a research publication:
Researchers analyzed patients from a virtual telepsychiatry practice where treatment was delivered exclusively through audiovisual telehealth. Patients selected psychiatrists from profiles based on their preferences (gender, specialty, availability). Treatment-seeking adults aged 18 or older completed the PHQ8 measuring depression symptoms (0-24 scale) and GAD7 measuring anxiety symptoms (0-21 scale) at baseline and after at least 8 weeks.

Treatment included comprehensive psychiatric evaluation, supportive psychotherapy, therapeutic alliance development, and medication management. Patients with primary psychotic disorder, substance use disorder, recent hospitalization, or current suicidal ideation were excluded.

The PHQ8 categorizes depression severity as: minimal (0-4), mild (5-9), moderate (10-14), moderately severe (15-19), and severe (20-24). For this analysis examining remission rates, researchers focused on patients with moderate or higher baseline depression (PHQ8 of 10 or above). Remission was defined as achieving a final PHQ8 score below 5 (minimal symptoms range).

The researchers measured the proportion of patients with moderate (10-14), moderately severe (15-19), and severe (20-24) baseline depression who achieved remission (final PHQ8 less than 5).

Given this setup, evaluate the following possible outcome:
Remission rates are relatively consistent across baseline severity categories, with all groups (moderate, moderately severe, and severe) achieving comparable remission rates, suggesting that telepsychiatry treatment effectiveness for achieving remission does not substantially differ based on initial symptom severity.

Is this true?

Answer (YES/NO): NO